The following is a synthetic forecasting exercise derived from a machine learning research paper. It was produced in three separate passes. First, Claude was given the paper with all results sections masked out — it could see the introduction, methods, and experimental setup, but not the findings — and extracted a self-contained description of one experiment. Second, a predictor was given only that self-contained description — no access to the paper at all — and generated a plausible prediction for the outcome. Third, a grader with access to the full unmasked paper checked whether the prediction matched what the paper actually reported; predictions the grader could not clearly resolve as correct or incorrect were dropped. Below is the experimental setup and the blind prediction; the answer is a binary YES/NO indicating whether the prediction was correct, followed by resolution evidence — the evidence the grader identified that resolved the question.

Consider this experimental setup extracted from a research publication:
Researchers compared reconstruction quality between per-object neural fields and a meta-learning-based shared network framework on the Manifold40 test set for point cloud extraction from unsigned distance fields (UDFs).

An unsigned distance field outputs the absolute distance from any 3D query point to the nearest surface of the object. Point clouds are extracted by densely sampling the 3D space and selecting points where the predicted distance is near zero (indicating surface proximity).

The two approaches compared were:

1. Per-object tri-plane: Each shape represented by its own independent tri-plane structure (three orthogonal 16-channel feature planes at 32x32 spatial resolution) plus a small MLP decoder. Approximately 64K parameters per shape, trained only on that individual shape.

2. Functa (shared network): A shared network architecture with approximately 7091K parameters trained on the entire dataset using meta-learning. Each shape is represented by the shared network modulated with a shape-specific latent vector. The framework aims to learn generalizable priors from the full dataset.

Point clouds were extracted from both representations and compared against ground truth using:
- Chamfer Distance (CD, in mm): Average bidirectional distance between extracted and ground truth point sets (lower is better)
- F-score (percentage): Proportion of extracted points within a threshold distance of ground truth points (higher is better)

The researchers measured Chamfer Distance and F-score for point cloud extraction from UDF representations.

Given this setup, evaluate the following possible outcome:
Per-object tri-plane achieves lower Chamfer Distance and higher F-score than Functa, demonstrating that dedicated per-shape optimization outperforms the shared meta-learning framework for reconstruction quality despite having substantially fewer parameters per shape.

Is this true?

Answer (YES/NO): YES